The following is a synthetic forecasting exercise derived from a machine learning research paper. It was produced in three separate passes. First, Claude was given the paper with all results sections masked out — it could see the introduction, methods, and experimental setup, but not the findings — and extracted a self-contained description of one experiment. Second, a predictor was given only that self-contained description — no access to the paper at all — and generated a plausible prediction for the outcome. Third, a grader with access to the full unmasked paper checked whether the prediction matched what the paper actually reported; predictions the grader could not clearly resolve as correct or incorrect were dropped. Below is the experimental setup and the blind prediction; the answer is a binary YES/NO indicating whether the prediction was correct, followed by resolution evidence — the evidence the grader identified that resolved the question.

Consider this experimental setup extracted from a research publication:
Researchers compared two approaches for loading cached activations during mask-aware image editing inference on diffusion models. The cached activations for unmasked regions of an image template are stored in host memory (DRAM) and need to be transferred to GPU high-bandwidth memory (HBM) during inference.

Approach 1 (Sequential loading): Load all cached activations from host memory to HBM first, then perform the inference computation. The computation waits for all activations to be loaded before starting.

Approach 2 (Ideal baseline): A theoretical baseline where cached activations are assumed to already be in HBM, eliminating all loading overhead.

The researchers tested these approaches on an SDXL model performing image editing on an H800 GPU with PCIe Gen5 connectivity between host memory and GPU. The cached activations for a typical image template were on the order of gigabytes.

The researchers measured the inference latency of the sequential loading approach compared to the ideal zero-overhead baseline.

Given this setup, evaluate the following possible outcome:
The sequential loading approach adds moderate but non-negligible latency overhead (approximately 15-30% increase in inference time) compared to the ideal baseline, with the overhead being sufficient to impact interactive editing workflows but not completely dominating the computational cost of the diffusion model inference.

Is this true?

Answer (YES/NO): NO